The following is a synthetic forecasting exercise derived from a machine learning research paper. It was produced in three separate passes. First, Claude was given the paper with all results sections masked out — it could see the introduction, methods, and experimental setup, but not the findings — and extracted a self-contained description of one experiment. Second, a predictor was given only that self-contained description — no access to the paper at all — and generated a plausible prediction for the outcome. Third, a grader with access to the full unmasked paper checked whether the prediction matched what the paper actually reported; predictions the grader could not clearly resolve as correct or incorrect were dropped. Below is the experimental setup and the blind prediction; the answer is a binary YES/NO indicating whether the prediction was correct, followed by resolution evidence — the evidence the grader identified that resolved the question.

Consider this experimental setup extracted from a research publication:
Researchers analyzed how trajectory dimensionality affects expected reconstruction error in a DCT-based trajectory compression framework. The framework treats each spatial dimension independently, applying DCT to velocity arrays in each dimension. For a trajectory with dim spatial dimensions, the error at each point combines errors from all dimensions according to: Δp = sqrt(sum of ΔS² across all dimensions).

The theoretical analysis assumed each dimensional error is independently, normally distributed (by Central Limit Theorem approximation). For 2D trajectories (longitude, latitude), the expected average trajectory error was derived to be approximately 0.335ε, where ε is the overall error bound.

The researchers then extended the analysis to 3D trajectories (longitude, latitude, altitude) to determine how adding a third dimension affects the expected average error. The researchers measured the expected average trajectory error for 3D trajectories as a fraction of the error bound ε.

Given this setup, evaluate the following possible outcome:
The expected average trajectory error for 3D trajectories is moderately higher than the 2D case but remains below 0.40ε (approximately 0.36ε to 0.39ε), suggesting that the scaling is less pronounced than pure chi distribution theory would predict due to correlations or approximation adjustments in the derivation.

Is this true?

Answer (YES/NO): NO